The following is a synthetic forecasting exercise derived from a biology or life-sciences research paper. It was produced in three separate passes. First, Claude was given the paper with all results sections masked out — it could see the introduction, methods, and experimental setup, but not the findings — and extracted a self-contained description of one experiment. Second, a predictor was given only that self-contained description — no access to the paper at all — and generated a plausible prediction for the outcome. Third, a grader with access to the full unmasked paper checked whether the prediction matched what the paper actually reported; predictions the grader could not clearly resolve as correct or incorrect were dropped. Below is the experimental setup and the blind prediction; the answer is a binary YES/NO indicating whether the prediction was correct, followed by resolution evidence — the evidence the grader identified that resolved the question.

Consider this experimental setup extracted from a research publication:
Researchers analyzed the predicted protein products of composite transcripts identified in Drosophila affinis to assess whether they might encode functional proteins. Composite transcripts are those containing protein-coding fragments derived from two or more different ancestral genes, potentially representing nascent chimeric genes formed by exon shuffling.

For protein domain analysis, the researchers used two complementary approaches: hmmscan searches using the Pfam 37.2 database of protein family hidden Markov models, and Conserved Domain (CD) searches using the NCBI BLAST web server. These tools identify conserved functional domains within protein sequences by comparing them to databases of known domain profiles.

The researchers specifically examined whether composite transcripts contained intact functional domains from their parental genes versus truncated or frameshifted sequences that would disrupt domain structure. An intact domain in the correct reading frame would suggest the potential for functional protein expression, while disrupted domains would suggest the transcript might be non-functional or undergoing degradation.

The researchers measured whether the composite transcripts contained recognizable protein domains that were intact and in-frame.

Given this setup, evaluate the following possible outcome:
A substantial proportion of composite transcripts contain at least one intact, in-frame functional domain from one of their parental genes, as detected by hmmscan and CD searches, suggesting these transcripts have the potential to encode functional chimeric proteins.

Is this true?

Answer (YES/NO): NO